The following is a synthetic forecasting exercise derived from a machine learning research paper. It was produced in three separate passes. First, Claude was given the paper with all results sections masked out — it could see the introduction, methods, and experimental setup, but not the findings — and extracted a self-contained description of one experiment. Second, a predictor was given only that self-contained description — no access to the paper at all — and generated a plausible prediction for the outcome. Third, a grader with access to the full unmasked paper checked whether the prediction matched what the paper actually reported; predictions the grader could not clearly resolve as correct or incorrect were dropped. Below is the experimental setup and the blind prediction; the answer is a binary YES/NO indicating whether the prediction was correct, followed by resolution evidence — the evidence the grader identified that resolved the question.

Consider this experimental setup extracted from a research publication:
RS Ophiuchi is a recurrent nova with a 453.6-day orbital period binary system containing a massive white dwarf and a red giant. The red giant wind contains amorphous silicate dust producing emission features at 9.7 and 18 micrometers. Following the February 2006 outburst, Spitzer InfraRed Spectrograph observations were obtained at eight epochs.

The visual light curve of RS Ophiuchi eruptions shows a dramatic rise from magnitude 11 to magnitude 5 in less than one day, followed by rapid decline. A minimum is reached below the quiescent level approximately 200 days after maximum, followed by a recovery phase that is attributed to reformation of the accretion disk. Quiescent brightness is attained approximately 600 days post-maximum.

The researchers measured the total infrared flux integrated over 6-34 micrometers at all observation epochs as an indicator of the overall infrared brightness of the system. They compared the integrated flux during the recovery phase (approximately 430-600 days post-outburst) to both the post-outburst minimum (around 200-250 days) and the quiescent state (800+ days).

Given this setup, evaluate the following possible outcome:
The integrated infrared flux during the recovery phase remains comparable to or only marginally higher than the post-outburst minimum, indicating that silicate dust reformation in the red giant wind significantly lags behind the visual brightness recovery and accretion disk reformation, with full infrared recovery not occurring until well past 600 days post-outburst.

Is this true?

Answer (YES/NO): NO